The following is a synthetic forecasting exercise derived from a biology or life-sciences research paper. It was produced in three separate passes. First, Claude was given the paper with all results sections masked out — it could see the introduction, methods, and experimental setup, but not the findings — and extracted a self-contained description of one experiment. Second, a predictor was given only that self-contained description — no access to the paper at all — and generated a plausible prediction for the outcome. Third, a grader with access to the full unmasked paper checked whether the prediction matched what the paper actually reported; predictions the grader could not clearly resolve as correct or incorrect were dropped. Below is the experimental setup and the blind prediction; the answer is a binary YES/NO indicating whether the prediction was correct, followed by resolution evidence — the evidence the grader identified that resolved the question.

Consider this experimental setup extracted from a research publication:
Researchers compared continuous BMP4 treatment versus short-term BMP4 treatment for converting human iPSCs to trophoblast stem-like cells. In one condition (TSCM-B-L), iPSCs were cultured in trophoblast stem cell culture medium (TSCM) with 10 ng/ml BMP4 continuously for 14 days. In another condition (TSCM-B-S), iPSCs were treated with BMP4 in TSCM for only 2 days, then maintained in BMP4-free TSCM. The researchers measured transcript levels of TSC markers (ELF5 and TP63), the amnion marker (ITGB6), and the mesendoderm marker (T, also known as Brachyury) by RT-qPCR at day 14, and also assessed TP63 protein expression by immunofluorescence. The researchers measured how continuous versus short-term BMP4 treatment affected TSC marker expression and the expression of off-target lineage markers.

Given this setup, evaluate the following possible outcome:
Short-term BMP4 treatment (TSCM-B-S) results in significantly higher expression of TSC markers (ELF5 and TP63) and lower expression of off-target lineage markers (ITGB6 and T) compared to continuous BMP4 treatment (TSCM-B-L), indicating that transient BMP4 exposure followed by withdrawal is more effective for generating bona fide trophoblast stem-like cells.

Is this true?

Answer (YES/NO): NO